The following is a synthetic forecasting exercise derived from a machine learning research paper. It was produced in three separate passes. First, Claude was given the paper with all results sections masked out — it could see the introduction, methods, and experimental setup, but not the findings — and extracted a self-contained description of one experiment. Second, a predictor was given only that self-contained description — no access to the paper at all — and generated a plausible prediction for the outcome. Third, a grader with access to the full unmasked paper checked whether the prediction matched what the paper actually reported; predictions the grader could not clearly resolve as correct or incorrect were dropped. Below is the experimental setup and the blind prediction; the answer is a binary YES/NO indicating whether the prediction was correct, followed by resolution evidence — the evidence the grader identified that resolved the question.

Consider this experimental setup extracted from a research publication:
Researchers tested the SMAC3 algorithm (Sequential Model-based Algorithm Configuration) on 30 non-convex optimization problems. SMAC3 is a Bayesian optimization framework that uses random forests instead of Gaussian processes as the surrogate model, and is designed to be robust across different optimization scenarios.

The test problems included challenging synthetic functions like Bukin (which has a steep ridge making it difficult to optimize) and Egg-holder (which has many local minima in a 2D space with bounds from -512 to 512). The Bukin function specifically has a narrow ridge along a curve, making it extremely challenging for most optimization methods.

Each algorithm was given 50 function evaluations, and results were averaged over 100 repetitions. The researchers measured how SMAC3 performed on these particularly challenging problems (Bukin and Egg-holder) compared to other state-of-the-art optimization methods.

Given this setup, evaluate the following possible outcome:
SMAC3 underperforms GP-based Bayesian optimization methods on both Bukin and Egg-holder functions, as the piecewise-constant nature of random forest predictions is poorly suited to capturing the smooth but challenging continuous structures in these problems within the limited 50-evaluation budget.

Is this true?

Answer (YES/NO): NO